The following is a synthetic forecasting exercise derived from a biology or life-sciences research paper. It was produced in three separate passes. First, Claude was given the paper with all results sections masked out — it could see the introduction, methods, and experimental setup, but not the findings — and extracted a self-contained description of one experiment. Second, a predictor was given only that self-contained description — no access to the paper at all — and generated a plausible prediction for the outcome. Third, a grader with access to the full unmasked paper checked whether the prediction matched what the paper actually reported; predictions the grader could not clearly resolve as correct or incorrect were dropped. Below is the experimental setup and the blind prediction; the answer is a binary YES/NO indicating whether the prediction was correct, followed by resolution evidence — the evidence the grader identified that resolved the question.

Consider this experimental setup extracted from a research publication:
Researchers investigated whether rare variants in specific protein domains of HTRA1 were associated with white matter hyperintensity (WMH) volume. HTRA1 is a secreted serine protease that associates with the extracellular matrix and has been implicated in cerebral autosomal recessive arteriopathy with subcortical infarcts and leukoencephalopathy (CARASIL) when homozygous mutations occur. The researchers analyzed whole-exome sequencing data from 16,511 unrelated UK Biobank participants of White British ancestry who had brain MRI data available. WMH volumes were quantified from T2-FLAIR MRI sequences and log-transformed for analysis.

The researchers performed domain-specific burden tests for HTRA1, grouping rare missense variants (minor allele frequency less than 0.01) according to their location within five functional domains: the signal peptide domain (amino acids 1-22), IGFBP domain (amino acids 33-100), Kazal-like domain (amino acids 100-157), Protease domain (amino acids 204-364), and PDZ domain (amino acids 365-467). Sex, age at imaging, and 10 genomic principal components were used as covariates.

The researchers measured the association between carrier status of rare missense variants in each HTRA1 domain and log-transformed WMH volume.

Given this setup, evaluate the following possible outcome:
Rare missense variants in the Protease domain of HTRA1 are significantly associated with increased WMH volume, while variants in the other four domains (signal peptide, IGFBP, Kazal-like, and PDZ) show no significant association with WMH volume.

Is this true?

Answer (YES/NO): YES